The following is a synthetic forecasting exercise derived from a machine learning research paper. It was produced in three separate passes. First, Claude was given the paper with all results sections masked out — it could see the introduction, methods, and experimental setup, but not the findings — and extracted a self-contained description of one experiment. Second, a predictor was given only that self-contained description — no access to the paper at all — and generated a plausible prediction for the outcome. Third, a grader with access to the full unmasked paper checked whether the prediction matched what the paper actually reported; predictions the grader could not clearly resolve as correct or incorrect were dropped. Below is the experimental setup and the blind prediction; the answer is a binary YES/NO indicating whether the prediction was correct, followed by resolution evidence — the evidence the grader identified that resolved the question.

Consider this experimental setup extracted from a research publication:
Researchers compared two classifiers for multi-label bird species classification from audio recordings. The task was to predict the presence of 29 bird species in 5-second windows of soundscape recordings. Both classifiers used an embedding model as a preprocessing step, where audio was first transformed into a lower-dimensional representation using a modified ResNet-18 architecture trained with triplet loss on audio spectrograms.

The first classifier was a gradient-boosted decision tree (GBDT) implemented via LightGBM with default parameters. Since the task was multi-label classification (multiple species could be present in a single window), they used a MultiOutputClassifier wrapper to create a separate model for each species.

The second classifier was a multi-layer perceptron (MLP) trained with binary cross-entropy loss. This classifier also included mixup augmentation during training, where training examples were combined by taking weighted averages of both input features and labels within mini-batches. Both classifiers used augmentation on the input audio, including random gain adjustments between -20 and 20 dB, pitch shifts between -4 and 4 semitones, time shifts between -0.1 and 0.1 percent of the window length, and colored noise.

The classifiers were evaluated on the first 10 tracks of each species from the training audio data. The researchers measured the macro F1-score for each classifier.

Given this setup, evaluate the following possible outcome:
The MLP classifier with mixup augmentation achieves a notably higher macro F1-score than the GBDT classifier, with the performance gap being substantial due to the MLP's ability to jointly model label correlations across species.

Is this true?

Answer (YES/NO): NO